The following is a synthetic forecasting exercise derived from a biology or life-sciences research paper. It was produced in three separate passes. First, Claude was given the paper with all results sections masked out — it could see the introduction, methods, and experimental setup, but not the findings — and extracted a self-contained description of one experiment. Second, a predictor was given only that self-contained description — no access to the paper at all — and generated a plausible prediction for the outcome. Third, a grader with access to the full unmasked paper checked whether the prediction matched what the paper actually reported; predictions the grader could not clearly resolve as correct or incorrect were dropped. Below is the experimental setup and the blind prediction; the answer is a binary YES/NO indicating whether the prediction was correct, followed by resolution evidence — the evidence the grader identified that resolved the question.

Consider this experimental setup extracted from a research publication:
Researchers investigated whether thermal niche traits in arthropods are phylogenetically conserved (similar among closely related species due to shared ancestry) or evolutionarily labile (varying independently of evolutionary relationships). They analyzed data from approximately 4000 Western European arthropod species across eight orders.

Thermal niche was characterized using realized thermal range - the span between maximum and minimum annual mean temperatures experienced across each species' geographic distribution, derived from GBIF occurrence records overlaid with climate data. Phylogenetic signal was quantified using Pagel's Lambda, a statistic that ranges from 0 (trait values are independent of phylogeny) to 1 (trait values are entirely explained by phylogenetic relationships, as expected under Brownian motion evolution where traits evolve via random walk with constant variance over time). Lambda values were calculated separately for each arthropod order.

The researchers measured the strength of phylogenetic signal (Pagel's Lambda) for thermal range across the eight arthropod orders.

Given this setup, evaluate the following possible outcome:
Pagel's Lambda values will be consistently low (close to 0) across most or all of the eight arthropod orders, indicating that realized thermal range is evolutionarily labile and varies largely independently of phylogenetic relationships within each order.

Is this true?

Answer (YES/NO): YES